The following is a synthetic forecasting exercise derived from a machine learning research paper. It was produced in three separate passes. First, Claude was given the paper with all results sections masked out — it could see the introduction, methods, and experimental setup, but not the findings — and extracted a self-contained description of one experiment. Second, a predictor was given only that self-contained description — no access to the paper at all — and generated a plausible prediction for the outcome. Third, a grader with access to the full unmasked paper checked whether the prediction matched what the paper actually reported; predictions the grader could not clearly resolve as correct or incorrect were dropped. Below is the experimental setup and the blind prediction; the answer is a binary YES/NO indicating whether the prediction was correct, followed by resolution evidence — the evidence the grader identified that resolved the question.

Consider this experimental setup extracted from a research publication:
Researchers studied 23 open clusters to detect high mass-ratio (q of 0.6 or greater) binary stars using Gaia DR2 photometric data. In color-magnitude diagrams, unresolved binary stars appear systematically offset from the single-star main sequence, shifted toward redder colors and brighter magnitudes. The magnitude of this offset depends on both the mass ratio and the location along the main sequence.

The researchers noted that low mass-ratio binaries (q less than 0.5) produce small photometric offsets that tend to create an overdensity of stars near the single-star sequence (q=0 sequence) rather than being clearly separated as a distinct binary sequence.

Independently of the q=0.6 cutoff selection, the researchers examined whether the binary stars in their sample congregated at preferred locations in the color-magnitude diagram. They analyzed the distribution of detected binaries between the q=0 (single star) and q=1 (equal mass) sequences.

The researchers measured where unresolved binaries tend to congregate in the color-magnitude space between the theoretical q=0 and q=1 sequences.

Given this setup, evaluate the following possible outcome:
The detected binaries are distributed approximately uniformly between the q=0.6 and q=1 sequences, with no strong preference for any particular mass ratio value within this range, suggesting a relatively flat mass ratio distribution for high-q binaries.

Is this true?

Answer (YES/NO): NO